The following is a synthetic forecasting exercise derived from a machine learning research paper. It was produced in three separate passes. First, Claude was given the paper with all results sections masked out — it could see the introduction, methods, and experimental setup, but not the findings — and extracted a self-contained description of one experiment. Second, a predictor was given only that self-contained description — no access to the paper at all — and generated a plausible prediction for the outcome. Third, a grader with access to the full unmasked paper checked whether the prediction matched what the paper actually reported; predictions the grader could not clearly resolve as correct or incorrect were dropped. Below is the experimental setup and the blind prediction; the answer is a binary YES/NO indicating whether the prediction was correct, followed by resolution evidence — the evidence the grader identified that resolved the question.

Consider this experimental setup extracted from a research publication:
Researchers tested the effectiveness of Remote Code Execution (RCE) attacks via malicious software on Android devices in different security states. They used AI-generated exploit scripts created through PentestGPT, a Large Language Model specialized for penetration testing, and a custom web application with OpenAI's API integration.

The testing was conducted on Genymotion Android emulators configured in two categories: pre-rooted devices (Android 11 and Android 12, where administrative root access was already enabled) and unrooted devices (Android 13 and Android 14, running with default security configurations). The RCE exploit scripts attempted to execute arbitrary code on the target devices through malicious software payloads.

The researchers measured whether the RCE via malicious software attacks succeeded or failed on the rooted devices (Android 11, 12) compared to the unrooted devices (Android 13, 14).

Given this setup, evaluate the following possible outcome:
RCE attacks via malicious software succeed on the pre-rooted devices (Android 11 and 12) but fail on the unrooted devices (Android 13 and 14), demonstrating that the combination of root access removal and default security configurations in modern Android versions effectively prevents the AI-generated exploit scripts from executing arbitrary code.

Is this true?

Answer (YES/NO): YES